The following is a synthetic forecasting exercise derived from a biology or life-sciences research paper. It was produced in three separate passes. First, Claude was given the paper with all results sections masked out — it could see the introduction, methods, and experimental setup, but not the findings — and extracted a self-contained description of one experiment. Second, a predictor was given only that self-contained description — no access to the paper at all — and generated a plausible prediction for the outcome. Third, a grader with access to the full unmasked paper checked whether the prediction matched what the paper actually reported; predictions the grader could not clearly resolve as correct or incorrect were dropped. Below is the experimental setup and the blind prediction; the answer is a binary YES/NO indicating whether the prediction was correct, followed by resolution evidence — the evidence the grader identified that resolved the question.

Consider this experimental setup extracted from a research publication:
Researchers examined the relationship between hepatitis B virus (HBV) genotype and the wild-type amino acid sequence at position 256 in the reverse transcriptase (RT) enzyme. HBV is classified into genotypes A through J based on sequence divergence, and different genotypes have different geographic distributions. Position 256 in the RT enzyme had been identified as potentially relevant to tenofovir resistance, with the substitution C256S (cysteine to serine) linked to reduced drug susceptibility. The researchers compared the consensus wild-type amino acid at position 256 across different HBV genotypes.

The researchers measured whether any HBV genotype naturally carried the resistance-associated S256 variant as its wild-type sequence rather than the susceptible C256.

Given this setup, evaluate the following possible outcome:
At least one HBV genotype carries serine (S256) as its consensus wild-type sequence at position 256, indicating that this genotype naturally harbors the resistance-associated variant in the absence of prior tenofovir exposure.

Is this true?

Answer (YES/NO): YES